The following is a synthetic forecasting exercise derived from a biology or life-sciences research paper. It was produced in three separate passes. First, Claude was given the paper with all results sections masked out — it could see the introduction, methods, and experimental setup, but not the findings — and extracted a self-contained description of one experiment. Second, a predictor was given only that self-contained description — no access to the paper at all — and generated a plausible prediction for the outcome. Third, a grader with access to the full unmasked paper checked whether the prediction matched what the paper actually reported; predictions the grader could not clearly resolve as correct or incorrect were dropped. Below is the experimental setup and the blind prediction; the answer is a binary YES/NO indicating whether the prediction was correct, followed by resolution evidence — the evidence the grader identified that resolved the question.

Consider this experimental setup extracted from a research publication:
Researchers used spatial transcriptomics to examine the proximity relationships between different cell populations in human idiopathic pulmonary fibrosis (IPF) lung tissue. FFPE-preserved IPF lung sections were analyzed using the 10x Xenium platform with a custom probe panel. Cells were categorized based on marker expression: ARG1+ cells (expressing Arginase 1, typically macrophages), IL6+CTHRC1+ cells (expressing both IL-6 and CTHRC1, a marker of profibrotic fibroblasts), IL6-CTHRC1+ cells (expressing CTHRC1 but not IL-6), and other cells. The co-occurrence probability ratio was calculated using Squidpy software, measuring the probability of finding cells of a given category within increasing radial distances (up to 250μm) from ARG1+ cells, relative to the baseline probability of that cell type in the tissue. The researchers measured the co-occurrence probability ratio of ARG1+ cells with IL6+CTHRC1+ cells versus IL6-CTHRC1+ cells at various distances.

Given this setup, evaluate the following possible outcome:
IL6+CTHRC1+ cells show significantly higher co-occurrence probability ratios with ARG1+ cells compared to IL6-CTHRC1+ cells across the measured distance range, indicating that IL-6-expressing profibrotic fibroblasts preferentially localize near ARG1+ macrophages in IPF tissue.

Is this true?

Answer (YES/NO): NO